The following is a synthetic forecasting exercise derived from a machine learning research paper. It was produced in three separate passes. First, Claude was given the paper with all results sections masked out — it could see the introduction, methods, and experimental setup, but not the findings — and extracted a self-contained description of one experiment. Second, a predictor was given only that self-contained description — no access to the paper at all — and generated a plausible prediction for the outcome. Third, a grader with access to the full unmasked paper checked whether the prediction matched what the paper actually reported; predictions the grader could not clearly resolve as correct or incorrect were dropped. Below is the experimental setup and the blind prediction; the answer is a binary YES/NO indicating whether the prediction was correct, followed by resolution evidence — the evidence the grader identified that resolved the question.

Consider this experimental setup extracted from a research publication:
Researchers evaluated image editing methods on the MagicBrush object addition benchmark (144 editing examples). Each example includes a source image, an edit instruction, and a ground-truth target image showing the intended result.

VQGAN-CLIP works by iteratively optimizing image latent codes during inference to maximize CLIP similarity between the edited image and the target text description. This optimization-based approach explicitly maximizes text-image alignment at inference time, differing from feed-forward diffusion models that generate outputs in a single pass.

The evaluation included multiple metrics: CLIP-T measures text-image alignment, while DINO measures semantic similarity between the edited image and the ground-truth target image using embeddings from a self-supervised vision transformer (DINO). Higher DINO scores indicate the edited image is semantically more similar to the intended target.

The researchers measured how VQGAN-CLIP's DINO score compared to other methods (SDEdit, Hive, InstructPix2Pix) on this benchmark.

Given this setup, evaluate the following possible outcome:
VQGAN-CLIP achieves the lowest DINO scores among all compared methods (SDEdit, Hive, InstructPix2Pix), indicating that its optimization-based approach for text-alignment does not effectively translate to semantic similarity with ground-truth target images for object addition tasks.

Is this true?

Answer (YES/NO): YES